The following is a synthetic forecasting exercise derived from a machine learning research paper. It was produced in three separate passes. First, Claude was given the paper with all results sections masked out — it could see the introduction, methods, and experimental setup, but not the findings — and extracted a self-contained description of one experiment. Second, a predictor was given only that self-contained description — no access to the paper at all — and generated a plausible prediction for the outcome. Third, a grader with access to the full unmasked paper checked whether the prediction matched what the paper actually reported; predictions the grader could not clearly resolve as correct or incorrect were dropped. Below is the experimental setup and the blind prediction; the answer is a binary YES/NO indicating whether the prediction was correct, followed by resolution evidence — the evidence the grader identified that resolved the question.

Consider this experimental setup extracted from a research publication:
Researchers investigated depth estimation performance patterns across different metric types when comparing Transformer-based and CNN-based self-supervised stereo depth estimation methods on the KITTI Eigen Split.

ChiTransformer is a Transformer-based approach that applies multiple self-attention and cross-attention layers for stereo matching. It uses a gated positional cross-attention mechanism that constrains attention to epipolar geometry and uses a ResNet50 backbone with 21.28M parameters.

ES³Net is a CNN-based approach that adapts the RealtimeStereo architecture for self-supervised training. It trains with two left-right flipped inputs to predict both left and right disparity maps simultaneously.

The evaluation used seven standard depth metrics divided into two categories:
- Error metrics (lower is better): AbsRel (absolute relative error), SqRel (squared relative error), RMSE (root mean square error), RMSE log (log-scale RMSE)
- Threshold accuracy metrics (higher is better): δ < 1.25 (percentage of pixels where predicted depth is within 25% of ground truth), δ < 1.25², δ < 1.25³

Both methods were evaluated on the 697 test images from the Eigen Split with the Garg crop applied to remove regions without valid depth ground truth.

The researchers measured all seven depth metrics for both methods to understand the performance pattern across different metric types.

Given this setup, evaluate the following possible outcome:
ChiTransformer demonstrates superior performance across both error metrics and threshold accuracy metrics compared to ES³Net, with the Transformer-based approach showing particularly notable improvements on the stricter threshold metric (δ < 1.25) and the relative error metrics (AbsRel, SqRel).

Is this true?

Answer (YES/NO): NO